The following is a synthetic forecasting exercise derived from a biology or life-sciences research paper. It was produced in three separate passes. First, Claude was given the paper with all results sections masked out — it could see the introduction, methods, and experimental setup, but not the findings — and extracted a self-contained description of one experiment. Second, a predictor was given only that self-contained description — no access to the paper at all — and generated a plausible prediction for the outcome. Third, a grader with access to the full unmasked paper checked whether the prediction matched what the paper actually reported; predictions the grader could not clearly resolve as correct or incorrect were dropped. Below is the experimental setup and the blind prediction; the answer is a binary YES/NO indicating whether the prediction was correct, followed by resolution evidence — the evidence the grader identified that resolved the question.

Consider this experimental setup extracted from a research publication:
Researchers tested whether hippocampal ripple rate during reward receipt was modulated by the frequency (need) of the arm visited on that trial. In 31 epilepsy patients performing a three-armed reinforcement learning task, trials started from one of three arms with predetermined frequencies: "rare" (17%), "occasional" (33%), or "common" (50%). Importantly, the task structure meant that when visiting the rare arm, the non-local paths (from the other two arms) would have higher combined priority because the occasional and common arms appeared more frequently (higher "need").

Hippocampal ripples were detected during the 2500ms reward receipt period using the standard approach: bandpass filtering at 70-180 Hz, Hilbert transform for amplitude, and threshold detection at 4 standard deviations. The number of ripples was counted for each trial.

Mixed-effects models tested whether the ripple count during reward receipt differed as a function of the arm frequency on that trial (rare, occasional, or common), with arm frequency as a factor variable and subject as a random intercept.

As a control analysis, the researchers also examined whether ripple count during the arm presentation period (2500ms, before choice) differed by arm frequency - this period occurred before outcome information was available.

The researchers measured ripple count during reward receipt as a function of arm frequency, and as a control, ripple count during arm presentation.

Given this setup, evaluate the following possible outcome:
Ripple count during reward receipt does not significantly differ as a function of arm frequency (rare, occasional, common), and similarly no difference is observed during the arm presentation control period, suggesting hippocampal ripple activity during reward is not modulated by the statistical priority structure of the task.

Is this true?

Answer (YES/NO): NO